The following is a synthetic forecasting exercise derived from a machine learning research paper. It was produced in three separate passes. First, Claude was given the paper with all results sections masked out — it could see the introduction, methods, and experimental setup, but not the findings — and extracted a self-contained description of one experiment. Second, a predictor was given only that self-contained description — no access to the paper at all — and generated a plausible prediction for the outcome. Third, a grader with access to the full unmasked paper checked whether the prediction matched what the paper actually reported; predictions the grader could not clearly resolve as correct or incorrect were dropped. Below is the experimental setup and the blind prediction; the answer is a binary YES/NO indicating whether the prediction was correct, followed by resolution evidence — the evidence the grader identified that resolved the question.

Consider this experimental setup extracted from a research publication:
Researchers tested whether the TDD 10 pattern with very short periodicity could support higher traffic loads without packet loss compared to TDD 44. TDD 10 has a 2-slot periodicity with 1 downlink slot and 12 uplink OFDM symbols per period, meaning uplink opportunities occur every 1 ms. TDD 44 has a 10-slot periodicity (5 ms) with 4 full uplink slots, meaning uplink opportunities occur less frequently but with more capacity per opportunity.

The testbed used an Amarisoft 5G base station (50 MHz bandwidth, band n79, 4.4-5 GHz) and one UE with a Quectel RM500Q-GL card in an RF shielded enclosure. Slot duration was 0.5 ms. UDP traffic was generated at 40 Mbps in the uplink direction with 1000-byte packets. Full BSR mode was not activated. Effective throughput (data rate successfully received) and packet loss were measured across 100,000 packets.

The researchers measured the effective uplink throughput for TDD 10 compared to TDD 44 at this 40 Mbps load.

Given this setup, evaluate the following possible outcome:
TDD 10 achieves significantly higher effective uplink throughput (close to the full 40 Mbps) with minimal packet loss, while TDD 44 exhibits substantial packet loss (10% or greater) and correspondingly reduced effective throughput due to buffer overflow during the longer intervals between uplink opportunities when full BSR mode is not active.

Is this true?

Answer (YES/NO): NO